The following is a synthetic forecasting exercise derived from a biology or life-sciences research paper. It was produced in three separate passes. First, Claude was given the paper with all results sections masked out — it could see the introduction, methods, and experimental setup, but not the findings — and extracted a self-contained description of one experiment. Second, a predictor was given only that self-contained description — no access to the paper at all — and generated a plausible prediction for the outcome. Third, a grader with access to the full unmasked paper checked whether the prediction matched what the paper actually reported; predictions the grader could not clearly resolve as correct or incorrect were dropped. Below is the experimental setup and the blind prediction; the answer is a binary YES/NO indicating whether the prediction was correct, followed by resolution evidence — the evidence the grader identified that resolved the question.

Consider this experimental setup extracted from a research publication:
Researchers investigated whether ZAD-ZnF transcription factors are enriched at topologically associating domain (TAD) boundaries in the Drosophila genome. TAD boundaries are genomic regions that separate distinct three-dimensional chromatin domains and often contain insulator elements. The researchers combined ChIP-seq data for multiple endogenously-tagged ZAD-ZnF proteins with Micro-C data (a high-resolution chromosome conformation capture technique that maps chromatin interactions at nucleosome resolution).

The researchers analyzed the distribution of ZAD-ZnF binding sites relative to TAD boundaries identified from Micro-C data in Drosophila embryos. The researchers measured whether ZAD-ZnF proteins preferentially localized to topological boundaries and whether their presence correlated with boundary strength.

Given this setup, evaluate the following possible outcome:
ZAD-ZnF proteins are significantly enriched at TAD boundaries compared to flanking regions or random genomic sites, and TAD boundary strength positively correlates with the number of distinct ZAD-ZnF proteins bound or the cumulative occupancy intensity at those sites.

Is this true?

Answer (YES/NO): YES